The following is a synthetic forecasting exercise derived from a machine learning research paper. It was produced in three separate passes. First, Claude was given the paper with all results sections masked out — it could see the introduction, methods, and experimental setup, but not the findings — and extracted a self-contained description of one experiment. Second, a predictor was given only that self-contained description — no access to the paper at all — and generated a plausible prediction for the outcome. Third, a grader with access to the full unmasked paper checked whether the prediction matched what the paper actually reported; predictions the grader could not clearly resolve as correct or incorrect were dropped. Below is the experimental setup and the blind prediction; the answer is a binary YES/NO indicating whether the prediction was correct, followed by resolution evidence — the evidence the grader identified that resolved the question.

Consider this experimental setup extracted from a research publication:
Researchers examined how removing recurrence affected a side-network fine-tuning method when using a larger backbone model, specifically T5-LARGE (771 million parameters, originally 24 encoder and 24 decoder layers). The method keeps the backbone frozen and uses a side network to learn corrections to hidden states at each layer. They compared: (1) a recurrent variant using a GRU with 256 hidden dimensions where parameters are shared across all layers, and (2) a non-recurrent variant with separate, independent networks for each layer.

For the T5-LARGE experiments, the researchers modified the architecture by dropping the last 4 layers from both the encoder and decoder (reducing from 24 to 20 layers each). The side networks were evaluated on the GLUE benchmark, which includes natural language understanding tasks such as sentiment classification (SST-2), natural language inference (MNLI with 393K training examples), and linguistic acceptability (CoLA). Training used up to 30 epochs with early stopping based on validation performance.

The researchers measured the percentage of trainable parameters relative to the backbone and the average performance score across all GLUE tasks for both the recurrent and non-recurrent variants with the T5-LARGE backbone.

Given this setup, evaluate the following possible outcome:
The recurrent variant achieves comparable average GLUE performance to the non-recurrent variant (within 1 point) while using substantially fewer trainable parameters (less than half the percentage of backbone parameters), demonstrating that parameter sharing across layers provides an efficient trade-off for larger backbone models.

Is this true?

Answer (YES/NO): YES